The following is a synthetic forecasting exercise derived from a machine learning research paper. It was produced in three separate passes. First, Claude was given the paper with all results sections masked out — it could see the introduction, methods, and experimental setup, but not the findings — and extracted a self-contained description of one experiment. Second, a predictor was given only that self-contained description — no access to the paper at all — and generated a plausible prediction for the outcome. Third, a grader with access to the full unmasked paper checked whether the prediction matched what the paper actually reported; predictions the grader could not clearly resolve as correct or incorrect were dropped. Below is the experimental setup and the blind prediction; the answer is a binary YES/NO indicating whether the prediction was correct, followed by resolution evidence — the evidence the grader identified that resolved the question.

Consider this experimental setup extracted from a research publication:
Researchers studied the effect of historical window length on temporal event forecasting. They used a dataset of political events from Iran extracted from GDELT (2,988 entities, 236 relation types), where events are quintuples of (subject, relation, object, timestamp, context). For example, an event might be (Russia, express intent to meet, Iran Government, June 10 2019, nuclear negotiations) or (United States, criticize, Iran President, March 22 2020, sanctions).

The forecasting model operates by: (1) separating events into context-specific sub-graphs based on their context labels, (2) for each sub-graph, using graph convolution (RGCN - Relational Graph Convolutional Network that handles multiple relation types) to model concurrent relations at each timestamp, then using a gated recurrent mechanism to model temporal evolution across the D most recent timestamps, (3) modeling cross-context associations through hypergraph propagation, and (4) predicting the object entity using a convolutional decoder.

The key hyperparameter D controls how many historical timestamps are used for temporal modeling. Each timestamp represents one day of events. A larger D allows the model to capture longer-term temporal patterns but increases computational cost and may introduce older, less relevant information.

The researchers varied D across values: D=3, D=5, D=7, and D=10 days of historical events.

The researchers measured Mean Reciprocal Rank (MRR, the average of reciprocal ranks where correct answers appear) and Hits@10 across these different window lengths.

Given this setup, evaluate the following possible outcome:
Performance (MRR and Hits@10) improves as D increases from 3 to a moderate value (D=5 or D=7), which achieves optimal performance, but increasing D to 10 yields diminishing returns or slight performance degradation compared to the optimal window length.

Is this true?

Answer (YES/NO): NO